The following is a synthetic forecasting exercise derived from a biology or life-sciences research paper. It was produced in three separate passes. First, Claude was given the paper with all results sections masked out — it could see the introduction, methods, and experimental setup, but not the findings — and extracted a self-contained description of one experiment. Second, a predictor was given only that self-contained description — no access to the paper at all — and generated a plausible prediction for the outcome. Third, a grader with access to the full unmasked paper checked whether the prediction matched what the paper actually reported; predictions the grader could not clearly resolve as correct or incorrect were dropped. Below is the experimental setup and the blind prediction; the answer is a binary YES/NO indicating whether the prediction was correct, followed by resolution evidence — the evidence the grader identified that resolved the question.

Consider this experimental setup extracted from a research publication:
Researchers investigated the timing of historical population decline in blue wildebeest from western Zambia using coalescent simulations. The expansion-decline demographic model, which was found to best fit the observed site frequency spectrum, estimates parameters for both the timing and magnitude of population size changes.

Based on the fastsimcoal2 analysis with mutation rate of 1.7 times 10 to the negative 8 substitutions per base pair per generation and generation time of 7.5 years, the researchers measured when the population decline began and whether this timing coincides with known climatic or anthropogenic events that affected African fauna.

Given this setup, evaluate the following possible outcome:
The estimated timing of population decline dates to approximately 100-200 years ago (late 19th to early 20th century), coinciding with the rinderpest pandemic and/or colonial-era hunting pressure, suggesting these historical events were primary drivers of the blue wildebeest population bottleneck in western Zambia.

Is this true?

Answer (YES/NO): NO